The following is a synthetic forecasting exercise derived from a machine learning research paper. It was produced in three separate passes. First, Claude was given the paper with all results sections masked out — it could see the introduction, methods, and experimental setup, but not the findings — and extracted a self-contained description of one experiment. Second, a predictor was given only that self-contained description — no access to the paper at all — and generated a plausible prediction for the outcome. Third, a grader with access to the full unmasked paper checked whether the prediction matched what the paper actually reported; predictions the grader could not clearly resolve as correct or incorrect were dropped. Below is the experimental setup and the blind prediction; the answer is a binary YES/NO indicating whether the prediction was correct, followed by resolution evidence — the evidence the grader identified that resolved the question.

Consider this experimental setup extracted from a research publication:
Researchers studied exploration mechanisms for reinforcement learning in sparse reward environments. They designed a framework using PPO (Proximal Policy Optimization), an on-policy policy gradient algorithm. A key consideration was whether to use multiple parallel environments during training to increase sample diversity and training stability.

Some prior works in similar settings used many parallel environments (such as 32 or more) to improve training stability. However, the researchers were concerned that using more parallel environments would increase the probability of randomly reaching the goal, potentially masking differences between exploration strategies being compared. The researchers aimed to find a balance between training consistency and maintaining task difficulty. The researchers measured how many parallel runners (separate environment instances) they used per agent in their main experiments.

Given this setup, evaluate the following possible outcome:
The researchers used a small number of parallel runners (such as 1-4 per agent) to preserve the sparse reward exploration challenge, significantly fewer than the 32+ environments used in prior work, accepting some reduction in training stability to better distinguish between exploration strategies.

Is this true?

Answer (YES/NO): YES